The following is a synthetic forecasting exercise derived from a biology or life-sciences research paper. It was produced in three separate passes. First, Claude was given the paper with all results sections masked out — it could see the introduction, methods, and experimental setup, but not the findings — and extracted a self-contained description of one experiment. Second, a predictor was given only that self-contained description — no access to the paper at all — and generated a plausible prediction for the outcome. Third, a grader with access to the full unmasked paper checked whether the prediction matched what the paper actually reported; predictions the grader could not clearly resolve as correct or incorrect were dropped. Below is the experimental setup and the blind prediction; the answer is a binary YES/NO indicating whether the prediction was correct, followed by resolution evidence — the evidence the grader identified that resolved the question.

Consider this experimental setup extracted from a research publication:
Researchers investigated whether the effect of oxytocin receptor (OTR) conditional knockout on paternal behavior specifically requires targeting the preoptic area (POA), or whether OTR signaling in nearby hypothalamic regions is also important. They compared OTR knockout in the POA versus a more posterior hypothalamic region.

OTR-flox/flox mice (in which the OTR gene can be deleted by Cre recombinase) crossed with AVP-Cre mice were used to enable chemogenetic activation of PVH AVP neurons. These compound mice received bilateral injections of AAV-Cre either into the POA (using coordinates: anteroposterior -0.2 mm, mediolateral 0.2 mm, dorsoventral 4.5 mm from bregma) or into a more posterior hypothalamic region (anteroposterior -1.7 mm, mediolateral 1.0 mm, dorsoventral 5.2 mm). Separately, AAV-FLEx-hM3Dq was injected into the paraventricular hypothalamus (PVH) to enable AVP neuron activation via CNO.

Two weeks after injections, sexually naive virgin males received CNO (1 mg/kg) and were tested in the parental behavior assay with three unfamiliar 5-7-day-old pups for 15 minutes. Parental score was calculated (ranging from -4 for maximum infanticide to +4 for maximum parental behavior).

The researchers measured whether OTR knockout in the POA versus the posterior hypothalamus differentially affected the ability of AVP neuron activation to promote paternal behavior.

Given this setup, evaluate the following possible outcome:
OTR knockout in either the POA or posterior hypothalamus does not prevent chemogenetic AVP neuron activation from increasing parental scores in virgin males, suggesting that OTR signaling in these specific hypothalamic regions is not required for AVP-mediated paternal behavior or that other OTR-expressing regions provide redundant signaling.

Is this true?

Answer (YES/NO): NO